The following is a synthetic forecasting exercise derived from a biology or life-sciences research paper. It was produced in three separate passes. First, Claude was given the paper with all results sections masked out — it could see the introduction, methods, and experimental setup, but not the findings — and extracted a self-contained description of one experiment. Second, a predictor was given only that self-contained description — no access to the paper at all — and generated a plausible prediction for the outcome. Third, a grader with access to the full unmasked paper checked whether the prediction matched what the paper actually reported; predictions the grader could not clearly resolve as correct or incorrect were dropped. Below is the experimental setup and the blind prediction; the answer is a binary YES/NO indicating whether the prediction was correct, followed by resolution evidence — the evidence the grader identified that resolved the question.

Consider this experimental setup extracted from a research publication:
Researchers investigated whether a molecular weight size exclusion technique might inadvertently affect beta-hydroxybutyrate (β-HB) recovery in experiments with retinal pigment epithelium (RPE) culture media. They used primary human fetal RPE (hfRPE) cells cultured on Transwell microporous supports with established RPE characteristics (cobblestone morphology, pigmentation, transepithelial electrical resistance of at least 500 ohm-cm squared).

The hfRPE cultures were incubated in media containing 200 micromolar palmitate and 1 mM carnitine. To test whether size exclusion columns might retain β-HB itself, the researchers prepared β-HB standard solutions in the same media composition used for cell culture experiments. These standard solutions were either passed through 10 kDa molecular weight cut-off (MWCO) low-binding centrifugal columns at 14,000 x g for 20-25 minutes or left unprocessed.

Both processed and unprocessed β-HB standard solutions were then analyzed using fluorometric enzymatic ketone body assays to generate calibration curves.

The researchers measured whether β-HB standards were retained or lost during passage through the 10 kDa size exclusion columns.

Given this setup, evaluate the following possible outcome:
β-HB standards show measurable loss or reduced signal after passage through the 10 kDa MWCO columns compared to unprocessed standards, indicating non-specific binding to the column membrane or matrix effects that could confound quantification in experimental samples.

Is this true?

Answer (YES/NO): NO